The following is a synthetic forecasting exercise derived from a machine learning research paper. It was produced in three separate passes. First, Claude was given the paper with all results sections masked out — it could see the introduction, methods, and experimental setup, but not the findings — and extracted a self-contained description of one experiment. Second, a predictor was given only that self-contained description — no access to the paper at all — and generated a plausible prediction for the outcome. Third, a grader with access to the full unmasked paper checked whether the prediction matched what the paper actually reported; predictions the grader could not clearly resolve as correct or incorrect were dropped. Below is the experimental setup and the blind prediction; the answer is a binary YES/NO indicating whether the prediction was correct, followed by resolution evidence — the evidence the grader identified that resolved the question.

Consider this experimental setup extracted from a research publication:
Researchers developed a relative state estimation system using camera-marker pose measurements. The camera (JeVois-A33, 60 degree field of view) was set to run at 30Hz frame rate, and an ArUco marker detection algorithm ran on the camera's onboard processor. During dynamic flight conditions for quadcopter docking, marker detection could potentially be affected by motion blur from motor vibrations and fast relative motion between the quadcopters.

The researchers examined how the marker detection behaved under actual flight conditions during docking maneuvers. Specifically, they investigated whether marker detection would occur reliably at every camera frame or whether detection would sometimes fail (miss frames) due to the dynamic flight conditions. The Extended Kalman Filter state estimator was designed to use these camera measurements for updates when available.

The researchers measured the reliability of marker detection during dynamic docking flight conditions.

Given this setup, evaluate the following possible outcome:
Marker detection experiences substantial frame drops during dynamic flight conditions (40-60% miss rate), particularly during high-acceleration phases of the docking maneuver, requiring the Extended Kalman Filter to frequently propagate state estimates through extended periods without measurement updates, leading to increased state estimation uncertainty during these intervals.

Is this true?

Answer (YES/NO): NO